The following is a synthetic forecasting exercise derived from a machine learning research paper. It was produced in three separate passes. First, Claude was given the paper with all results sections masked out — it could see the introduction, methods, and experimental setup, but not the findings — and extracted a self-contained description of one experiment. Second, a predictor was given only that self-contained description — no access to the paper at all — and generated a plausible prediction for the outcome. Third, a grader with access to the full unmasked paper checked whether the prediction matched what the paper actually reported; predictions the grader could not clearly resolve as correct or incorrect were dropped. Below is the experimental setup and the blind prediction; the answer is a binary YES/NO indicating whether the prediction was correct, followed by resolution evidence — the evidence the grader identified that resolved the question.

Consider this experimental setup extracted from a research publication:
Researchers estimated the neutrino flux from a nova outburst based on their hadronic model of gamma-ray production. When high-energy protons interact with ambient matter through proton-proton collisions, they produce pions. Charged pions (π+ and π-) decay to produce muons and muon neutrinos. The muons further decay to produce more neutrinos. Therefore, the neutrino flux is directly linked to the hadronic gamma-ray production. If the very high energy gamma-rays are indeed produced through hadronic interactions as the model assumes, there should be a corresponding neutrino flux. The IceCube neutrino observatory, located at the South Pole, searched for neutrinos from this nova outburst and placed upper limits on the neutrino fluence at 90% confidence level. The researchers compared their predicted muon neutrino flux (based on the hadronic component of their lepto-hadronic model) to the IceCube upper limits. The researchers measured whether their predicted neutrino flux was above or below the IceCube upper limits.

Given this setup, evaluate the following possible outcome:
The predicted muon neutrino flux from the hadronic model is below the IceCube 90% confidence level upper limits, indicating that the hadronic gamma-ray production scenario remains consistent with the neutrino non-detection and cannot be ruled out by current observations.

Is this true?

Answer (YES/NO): YES